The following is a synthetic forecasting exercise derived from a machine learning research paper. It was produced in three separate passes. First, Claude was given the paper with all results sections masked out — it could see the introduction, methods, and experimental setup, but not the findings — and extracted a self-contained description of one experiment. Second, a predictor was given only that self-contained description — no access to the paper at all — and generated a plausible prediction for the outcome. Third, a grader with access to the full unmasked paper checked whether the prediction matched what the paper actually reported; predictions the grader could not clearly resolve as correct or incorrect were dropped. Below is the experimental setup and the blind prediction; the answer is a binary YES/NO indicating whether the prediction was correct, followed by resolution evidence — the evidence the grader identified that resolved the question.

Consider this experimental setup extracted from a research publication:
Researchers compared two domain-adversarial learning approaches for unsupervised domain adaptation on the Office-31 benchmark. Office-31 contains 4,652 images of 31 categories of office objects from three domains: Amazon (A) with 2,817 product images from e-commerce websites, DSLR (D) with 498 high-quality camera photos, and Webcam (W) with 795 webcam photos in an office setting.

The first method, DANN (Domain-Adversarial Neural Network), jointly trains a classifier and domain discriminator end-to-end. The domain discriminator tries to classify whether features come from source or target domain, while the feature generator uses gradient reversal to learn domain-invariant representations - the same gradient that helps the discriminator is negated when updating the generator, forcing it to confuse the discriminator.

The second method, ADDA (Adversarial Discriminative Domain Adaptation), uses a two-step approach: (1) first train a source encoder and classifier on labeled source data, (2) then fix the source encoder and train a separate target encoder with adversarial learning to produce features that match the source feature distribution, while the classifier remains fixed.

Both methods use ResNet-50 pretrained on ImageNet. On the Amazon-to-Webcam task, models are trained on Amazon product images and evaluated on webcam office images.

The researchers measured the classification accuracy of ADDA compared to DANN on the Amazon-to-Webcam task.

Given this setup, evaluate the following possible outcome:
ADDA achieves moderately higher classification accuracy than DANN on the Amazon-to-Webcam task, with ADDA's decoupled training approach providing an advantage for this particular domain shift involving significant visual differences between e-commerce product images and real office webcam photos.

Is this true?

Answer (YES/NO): YES